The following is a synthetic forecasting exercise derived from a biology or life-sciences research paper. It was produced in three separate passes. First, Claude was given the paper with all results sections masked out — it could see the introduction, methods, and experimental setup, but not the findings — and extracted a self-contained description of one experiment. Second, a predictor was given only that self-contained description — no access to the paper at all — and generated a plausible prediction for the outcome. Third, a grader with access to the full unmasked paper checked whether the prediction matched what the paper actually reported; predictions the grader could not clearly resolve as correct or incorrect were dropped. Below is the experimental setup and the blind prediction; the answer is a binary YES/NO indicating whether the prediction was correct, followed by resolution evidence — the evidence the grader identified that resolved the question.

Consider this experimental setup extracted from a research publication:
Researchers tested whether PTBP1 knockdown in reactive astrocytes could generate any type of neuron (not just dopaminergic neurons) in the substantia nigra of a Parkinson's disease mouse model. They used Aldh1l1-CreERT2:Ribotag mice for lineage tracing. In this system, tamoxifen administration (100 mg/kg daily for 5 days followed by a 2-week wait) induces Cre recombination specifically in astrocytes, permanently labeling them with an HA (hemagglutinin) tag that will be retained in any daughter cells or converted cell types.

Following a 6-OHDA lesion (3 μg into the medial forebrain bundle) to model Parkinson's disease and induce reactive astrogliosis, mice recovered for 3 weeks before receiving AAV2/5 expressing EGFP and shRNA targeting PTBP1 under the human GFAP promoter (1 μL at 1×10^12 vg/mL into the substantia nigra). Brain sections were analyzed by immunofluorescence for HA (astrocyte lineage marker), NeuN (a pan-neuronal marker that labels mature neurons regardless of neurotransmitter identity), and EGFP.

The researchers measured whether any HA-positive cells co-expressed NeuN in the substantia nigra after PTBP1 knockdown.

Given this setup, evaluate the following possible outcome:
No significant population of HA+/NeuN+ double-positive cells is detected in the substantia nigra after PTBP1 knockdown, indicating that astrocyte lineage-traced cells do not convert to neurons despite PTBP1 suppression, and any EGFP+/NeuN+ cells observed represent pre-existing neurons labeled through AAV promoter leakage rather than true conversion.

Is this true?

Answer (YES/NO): YES